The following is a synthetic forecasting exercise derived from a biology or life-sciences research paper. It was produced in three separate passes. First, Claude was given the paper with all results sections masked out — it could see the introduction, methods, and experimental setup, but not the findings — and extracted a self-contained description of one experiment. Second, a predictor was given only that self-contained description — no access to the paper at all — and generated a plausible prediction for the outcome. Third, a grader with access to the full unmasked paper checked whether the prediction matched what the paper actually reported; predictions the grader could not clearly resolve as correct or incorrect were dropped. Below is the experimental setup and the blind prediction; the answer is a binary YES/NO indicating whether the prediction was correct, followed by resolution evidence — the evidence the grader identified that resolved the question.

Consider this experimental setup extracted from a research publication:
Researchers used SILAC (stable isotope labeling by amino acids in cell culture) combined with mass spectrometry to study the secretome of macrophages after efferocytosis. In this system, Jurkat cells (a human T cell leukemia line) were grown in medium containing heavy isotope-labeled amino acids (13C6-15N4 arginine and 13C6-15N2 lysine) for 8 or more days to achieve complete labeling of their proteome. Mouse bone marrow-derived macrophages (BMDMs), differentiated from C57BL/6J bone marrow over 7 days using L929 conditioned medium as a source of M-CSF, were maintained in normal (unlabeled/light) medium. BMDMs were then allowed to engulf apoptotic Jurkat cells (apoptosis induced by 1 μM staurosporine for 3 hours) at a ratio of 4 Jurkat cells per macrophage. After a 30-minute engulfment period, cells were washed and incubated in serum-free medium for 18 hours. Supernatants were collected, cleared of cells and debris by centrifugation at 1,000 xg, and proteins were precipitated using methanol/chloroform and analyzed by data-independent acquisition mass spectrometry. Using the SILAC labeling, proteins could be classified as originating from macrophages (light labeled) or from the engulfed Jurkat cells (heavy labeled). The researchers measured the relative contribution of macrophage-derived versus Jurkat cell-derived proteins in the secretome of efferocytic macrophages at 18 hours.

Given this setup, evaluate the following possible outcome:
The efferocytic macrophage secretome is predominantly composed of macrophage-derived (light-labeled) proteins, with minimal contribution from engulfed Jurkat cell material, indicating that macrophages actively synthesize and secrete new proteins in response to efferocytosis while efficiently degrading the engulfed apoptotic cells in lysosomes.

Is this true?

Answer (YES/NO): NO